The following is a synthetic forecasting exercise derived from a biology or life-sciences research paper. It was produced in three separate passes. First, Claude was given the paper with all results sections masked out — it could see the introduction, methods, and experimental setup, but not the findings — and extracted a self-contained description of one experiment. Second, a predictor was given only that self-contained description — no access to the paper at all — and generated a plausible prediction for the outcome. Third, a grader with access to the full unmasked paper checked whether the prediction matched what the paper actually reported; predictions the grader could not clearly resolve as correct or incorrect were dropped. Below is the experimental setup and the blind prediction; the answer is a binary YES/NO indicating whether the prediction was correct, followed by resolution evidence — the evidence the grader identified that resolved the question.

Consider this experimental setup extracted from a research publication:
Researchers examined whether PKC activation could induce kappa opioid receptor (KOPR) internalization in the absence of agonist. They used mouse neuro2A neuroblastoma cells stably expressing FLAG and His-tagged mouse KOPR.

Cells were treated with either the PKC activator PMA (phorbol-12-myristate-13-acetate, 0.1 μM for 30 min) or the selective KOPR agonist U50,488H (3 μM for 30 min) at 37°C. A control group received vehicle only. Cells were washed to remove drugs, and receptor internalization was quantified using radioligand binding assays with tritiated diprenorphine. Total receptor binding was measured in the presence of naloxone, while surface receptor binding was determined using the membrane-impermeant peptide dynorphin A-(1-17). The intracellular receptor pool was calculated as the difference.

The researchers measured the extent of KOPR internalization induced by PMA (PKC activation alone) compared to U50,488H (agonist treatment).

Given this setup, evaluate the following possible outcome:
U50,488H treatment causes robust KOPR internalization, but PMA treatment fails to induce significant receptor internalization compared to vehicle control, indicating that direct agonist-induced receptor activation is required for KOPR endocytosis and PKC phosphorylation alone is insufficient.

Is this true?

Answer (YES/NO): NO